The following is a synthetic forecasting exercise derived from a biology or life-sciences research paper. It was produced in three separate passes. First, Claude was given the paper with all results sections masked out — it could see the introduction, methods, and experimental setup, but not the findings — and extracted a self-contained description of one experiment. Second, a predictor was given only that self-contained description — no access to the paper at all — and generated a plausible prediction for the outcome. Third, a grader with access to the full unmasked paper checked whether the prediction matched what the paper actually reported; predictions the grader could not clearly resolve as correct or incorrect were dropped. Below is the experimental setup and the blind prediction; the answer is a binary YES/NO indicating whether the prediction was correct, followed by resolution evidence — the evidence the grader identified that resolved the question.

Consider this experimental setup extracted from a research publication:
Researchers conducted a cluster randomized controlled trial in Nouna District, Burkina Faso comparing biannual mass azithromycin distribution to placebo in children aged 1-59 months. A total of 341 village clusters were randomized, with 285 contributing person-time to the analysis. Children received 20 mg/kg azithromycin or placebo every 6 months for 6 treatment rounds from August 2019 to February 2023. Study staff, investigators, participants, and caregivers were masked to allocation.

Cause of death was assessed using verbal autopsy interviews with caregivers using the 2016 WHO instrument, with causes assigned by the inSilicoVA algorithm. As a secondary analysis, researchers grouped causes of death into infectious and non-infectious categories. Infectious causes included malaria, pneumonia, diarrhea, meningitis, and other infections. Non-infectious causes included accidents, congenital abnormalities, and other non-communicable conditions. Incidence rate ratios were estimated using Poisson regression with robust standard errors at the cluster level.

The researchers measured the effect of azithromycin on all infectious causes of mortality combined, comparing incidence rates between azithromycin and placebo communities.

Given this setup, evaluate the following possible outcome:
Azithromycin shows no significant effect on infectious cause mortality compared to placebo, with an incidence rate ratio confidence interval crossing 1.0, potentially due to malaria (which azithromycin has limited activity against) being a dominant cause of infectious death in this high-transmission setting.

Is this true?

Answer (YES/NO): NO